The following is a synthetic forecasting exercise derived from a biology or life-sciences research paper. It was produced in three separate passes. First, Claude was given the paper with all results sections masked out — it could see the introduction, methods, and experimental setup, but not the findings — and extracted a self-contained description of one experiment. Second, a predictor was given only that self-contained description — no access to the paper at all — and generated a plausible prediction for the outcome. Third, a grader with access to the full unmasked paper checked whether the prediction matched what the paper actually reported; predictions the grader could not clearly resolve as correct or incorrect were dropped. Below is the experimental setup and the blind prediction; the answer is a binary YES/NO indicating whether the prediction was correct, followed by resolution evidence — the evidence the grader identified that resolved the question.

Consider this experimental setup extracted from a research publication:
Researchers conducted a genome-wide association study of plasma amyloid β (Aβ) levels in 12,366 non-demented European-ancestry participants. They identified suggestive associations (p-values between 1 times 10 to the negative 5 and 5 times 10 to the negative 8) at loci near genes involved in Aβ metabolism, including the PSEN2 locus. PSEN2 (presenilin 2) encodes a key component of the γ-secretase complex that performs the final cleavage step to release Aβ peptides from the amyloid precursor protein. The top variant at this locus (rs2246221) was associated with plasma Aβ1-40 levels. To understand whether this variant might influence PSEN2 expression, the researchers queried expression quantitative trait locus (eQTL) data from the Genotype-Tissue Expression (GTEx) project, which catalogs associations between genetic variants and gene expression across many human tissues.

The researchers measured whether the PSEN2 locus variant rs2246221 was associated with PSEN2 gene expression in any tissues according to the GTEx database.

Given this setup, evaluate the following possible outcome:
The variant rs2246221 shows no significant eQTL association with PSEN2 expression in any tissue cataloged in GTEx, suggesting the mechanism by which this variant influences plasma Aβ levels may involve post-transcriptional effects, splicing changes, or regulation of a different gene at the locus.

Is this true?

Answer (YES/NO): NO